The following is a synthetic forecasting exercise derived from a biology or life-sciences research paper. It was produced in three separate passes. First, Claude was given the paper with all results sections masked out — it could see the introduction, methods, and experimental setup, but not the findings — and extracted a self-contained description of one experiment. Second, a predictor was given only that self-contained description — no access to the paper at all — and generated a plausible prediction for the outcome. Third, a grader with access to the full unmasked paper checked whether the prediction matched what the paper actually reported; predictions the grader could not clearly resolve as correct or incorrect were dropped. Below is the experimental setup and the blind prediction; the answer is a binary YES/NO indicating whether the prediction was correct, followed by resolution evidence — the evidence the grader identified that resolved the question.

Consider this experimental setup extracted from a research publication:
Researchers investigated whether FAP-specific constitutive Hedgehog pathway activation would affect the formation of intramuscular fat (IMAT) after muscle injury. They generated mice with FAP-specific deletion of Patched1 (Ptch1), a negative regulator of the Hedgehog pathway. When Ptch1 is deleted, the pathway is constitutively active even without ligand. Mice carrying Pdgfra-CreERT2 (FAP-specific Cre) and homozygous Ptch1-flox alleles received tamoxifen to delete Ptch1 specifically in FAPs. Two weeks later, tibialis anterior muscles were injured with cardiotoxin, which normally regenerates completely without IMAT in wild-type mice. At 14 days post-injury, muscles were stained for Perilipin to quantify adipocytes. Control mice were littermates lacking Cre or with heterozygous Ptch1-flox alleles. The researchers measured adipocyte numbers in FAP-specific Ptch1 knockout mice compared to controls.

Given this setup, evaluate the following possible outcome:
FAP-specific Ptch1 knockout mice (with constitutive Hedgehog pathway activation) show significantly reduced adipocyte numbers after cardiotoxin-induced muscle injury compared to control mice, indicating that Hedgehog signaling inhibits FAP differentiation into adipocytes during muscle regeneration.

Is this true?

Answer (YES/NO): YES